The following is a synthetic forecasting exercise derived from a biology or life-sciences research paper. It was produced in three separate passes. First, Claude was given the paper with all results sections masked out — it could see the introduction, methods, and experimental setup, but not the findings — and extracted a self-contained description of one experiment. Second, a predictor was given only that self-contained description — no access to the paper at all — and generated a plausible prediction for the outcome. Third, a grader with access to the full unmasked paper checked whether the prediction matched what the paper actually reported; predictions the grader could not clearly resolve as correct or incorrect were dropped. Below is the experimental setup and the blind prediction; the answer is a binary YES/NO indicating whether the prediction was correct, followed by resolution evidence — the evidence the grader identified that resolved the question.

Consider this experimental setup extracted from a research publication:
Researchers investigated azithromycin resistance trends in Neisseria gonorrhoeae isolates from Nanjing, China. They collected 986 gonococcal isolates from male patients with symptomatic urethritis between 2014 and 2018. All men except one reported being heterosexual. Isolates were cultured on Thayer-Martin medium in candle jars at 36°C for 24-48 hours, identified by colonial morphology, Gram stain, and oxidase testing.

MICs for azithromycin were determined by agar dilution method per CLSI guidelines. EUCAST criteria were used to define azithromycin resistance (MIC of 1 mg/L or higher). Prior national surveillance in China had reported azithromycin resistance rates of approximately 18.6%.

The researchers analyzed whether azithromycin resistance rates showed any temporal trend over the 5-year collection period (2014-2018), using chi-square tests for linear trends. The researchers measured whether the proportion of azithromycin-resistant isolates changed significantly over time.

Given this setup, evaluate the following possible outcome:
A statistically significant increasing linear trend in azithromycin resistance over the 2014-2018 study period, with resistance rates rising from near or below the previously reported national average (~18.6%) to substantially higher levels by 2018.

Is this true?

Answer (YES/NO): NO